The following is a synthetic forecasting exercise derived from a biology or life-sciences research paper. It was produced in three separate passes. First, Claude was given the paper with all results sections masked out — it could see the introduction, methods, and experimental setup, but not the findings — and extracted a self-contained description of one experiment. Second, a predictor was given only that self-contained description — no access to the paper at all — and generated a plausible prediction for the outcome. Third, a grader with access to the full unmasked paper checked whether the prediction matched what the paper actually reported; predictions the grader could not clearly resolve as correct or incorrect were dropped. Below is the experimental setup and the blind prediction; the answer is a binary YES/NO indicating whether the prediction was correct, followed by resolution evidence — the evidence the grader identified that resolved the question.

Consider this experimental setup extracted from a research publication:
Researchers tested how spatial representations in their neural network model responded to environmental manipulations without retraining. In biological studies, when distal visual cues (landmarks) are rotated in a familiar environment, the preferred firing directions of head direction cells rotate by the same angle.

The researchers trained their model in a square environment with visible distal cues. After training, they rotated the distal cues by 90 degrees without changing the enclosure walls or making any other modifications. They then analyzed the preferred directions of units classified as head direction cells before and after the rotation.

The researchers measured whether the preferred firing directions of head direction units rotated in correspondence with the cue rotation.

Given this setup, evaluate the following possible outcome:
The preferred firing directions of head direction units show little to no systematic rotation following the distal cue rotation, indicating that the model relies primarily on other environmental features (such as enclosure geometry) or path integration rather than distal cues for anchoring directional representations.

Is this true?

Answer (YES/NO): NO